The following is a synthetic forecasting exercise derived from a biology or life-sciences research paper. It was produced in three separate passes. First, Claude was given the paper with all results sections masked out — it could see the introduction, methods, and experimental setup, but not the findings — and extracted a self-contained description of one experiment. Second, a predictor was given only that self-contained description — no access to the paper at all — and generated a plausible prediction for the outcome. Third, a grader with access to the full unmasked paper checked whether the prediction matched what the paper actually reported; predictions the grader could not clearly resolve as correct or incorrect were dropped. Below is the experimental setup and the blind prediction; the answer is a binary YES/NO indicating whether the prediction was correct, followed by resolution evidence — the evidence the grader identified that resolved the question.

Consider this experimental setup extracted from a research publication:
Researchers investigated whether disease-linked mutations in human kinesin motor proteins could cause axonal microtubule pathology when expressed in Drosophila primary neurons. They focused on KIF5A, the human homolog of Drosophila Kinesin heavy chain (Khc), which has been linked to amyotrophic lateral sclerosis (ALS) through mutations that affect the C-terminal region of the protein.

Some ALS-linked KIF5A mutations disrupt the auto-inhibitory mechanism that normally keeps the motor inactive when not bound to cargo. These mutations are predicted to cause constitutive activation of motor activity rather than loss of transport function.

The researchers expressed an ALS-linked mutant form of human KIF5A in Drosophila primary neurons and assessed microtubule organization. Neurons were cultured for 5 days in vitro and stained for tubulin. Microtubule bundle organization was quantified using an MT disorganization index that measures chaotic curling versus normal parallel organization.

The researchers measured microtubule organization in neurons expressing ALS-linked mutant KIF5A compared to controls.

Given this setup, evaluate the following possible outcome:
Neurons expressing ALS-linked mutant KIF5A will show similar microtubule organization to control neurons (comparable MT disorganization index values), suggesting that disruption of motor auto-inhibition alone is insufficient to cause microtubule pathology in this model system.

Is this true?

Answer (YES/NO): NO